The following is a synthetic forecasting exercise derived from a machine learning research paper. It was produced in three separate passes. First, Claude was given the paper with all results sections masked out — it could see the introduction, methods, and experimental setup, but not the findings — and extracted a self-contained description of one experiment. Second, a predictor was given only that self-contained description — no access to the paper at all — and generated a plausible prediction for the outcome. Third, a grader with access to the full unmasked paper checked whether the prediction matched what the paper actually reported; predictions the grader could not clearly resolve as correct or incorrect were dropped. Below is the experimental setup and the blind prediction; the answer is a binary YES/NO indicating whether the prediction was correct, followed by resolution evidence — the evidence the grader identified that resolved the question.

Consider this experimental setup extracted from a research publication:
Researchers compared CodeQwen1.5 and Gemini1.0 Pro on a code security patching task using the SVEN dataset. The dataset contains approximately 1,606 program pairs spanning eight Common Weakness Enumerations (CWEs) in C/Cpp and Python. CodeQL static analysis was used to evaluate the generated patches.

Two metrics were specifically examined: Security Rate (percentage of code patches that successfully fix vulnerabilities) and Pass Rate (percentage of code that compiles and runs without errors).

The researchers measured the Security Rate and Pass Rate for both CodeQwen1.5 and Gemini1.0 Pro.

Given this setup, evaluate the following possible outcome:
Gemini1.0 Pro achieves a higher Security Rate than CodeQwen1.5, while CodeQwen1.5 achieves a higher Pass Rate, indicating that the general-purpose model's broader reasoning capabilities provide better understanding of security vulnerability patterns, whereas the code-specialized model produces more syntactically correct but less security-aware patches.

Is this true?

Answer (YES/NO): NO